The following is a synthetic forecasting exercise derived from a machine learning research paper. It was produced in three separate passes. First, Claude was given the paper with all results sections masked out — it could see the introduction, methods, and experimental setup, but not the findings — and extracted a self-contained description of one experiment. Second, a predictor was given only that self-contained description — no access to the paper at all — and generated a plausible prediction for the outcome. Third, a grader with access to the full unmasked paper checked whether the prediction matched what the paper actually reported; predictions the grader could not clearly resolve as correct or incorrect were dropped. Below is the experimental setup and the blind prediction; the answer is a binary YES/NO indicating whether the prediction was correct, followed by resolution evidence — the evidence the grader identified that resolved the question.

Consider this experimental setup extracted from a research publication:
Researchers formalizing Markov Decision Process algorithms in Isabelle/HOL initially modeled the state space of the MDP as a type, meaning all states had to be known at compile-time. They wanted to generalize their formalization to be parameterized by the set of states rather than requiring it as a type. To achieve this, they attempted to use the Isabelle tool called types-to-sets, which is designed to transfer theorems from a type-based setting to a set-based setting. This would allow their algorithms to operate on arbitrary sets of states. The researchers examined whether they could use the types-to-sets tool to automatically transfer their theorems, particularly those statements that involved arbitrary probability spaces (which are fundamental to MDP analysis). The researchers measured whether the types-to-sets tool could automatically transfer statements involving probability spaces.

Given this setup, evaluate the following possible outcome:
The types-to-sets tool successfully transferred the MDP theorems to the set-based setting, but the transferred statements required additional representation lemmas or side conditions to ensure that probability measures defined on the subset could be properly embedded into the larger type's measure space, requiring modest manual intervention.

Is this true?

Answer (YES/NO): NO